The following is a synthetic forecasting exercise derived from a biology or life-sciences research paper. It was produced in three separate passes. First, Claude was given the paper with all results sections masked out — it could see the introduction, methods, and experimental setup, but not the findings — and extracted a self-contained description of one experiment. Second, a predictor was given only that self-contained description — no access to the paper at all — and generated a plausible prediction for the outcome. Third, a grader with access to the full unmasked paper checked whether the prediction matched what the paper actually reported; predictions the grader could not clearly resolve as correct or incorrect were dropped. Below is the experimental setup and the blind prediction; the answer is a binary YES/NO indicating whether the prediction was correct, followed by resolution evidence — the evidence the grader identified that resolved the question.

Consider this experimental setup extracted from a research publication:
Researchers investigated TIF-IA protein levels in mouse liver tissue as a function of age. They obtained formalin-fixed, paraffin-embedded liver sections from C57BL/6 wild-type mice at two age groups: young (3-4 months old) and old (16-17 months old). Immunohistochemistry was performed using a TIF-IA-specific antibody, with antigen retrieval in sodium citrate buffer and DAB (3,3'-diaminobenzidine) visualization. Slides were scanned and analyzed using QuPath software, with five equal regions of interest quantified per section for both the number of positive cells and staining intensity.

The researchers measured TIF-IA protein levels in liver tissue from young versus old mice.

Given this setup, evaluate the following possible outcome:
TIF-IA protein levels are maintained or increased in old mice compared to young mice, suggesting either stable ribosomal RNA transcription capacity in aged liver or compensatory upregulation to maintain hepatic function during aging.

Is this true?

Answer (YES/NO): YES